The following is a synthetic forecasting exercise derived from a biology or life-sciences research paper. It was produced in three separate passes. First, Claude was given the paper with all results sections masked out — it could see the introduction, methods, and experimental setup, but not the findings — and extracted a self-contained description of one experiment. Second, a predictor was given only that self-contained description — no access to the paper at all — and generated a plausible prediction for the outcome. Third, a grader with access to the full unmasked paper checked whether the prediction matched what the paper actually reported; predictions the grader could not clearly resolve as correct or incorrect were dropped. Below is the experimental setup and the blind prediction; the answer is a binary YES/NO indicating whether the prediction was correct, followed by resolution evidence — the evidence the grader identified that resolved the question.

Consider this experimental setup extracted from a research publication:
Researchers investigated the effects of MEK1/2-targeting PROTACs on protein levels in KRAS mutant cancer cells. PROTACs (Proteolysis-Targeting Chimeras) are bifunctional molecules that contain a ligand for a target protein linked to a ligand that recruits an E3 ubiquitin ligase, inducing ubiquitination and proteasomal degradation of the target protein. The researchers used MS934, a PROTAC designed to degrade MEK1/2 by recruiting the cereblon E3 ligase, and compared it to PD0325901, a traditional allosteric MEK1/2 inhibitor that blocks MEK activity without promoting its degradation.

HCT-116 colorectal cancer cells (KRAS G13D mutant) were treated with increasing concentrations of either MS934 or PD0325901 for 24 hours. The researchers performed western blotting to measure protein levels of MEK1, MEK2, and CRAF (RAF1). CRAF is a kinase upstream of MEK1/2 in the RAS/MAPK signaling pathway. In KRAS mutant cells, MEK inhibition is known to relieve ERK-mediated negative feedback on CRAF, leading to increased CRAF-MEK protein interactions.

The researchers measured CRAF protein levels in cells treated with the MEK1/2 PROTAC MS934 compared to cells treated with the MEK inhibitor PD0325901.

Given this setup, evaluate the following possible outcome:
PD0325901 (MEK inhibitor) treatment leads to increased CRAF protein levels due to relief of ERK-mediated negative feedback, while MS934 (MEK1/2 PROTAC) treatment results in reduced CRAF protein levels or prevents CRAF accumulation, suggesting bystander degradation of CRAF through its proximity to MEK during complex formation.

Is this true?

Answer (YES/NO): YES